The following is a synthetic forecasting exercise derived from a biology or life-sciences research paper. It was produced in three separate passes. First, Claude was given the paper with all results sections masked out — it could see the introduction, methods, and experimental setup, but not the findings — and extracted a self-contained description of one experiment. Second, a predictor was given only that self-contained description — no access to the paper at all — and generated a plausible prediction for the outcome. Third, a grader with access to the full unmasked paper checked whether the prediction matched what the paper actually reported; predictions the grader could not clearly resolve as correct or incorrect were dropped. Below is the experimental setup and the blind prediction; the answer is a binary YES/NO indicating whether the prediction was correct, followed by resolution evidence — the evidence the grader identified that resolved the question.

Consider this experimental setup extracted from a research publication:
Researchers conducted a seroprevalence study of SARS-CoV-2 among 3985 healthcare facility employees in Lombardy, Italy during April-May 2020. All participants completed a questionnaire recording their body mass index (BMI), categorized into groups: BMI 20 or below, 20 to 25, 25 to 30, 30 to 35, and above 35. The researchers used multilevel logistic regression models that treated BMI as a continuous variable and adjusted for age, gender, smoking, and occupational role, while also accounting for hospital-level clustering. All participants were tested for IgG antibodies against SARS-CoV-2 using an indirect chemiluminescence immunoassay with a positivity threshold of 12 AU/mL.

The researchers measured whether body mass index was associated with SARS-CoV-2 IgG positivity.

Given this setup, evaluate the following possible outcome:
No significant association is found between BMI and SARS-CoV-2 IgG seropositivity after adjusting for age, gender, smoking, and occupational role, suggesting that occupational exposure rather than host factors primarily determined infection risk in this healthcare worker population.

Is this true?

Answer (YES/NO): YES